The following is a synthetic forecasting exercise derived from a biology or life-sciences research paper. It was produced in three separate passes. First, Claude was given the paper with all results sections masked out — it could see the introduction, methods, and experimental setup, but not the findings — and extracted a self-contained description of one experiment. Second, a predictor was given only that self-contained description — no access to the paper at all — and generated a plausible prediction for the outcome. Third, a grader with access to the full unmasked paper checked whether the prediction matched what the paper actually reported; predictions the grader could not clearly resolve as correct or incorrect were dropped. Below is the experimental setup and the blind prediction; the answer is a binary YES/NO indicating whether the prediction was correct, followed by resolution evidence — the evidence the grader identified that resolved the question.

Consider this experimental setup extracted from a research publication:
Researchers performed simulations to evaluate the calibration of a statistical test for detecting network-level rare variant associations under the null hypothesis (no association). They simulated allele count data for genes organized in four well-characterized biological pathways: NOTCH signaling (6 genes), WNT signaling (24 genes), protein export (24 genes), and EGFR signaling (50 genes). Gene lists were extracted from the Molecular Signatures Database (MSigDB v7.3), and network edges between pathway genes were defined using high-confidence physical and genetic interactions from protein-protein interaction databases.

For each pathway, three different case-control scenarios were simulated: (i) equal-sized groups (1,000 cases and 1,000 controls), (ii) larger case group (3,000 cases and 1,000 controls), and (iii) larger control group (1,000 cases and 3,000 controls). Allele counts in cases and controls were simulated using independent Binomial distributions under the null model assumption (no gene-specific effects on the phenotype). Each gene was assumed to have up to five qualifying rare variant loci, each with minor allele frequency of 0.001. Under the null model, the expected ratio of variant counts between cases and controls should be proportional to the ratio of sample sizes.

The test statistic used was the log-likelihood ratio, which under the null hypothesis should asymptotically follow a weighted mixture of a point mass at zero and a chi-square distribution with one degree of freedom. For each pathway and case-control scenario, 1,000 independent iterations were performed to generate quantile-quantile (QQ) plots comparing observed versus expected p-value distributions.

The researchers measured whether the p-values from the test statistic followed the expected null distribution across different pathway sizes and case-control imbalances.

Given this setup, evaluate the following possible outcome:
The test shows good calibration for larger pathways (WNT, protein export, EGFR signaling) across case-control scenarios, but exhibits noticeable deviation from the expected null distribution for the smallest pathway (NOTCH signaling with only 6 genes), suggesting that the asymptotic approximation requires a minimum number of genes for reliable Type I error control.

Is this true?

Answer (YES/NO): NO